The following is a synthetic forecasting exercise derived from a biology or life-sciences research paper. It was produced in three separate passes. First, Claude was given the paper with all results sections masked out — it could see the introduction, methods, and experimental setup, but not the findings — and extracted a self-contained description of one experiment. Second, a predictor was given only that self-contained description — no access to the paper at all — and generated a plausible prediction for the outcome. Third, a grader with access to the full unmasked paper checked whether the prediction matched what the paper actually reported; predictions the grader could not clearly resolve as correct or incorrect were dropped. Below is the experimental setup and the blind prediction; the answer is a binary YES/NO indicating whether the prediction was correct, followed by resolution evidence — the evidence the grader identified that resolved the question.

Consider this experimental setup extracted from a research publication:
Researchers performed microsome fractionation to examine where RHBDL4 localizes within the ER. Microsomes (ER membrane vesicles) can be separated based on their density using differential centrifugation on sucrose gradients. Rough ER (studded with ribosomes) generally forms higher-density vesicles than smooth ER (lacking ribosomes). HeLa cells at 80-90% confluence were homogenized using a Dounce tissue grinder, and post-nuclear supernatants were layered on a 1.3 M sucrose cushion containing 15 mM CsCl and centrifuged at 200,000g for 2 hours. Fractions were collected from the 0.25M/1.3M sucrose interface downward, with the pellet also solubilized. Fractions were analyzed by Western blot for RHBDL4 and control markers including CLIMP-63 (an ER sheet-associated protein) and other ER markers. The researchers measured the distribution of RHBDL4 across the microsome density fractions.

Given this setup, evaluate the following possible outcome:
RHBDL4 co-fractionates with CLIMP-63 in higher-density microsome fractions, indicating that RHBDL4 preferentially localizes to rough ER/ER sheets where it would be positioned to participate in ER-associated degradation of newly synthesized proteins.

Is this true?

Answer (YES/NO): YES